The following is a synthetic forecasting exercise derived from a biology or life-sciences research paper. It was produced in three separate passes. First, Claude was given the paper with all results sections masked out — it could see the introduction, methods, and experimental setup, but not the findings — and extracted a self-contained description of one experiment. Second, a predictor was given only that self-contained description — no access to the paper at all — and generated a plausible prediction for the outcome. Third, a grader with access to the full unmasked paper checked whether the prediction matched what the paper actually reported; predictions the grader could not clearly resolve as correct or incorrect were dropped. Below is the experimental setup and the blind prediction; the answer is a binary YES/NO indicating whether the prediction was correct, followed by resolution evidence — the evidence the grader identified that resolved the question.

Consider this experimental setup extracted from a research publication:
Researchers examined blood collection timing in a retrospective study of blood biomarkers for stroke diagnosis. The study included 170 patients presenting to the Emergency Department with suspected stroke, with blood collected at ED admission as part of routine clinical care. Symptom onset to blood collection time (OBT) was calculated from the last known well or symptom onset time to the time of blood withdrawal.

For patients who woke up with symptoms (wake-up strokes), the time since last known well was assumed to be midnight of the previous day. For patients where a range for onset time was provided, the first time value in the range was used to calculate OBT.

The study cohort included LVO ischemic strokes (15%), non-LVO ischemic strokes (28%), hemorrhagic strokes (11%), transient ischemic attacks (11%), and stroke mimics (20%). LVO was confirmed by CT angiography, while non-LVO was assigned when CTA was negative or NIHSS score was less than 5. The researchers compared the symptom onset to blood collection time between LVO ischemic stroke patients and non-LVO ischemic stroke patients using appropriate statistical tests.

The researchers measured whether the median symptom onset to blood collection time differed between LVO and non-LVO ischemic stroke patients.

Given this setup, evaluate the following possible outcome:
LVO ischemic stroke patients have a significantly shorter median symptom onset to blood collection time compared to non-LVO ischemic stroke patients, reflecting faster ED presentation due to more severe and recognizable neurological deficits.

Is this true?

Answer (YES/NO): NO